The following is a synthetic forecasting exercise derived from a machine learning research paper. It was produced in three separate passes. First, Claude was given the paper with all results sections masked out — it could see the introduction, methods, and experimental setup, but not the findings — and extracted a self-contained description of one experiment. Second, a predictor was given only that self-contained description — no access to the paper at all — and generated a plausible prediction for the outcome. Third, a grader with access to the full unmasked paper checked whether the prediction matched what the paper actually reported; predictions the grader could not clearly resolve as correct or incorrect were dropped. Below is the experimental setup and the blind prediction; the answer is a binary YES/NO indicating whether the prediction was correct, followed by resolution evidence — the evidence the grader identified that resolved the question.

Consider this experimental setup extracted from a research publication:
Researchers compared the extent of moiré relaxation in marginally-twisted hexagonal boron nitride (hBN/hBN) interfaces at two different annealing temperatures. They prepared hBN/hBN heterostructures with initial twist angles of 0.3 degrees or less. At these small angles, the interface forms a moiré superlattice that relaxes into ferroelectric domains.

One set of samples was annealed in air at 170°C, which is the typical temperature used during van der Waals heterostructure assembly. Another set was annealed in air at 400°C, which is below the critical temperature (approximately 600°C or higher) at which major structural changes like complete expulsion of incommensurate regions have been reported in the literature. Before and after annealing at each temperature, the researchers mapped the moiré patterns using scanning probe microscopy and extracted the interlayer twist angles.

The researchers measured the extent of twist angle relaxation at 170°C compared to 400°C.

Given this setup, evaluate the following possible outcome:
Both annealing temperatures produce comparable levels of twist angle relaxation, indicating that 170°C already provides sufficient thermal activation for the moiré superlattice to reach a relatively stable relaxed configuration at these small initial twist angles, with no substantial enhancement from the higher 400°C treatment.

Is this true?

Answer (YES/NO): NO